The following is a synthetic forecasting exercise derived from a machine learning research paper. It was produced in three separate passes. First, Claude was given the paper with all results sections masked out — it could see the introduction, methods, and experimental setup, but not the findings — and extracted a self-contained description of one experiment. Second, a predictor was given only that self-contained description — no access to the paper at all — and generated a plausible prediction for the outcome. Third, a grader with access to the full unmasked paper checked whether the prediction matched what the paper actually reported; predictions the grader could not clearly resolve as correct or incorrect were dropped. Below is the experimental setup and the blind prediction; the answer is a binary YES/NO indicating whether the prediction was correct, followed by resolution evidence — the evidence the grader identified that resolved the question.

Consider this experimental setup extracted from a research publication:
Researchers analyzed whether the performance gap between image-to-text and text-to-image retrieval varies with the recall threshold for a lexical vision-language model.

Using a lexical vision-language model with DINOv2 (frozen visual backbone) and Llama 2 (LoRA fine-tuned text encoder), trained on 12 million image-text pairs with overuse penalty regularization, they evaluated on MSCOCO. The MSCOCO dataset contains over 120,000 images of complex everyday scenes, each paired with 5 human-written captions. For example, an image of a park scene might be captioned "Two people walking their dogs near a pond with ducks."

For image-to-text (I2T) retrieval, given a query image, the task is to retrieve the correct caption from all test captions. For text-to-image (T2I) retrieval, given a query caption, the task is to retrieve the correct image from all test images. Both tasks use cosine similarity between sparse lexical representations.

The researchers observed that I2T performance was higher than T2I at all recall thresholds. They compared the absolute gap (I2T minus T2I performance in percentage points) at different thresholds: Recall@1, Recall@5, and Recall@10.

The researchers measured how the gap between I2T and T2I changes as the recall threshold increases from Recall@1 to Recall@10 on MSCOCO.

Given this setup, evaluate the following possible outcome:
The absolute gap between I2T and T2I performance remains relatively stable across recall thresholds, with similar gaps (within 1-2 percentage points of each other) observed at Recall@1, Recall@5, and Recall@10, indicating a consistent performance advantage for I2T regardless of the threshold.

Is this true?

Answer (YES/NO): NO